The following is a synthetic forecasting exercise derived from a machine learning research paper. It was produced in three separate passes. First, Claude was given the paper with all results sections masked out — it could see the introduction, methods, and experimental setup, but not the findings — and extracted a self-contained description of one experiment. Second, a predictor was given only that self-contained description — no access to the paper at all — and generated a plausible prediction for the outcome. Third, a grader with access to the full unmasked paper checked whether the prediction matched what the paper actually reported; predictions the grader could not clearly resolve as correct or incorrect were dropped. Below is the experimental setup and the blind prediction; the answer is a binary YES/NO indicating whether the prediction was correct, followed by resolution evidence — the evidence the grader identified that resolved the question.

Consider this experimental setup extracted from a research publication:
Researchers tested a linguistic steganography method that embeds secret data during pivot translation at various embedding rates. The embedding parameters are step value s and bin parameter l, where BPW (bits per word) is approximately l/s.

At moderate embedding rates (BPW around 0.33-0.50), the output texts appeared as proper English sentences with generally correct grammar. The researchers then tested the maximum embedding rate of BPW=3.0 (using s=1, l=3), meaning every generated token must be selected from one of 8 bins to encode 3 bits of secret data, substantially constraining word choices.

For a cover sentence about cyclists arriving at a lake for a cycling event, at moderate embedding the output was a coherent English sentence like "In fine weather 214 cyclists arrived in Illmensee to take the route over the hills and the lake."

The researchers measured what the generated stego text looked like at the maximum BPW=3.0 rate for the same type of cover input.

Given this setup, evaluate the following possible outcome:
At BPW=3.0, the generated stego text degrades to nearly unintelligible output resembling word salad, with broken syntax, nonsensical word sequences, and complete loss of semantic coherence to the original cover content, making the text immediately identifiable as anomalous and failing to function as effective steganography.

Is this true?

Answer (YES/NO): NO